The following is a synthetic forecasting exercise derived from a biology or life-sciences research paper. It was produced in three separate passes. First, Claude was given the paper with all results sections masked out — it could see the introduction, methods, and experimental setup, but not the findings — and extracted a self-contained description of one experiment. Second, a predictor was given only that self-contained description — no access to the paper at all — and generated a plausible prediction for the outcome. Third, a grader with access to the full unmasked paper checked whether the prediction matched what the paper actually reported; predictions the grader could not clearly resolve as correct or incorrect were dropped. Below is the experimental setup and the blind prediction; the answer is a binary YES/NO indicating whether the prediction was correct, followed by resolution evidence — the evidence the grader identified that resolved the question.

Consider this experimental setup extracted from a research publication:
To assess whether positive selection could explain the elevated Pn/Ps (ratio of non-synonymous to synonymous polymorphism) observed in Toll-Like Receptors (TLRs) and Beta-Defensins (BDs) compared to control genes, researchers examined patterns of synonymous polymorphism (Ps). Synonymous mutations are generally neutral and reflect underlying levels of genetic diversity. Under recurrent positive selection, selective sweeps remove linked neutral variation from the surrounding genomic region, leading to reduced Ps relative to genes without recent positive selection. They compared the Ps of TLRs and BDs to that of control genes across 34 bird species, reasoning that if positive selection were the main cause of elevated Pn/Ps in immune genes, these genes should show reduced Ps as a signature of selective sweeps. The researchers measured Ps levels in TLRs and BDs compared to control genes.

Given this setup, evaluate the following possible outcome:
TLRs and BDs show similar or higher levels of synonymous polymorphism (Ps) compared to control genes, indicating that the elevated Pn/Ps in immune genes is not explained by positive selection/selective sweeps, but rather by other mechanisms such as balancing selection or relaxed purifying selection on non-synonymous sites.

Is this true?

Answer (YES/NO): YES